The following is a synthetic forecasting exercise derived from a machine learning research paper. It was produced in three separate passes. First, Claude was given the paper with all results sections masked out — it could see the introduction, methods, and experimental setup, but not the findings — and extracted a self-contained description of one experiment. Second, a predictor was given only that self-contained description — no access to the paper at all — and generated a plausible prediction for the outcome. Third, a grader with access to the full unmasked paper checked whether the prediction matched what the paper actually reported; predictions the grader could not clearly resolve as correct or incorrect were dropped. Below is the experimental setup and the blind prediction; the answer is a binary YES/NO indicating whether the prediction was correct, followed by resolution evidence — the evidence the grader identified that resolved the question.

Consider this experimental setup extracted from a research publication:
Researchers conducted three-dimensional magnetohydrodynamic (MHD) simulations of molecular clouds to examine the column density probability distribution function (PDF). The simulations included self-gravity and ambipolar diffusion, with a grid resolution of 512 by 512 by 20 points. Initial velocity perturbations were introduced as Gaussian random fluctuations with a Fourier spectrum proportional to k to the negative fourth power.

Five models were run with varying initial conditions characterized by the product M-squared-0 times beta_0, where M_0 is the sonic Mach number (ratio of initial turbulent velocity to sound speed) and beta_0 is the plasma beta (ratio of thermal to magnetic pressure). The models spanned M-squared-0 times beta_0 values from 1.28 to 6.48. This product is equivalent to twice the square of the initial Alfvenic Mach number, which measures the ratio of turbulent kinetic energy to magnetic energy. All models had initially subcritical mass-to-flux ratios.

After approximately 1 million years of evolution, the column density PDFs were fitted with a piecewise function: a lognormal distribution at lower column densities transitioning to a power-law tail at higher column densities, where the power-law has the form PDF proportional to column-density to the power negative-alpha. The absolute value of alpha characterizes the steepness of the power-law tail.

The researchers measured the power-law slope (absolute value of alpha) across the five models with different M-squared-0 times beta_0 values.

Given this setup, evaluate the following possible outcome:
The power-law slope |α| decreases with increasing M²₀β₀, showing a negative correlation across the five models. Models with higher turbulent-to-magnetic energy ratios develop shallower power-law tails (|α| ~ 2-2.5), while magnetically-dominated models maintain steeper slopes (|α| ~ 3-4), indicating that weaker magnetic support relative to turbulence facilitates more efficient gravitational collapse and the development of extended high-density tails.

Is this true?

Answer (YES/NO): NO